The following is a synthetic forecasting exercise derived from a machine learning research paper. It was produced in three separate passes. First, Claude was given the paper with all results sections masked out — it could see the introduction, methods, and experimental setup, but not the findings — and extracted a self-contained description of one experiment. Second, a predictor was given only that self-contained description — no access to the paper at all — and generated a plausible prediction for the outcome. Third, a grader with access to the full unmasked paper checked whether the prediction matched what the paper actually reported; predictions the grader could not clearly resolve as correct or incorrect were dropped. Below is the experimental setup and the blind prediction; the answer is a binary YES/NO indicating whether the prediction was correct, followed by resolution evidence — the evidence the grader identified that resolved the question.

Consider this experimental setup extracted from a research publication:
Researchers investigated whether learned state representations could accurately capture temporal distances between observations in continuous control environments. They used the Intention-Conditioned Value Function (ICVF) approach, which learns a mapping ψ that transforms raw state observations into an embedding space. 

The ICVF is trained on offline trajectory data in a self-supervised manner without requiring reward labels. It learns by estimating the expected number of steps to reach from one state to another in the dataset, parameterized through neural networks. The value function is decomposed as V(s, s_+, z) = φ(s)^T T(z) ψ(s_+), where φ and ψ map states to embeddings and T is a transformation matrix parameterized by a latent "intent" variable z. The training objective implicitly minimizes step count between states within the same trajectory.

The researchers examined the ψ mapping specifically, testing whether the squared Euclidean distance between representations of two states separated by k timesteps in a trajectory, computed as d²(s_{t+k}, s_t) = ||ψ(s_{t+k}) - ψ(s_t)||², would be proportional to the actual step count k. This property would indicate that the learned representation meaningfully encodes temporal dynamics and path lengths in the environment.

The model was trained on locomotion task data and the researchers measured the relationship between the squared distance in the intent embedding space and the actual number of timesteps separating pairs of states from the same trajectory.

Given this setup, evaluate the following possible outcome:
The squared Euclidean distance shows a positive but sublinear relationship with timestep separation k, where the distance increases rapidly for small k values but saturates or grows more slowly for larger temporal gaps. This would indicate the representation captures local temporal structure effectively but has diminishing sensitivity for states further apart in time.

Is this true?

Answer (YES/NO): NO